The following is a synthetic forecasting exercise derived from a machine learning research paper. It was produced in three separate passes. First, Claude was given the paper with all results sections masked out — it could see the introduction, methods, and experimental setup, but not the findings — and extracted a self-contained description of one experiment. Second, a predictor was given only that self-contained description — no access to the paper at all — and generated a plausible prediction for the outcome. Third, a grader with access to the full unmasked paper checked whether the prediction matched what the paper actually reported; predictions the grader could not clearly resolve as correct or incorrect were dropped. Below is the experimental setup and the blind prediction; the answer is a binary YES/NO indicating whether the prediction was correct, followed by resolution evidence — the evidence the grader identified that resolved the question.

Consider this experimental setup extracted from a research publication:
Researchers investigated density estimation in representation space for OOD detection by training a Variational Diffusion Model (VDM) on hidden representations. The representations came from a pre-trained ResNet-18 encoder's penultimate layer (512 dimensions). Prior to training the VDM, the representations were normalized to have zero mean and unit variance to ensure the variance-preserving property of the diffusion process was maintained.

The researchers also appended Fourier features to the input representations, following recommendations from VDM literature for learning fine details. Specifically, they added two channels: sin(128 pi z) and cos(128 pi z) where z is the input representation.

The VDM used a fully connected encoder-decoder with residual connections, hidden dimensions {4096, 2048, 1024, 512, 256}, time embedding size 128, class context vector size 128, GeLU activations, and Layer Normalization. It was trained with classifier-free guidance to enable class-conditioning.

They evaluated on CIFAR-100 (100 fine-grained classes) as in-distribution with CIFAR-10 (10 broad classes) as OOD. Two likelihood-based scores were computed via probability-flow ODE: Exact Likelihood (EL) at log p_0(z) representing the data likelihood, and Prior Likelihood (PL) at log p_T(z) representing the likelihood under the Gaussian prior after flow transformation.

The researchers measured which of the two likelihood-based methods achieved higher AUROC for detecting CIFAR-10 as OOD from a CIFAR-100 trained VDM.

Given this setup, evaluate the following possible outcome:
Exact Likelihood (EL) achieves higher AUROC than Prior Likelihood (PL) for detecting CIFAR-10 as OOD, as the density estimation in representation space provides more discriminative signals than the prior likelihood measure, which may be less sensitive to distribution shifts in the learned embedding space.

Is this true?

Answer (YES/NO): YES